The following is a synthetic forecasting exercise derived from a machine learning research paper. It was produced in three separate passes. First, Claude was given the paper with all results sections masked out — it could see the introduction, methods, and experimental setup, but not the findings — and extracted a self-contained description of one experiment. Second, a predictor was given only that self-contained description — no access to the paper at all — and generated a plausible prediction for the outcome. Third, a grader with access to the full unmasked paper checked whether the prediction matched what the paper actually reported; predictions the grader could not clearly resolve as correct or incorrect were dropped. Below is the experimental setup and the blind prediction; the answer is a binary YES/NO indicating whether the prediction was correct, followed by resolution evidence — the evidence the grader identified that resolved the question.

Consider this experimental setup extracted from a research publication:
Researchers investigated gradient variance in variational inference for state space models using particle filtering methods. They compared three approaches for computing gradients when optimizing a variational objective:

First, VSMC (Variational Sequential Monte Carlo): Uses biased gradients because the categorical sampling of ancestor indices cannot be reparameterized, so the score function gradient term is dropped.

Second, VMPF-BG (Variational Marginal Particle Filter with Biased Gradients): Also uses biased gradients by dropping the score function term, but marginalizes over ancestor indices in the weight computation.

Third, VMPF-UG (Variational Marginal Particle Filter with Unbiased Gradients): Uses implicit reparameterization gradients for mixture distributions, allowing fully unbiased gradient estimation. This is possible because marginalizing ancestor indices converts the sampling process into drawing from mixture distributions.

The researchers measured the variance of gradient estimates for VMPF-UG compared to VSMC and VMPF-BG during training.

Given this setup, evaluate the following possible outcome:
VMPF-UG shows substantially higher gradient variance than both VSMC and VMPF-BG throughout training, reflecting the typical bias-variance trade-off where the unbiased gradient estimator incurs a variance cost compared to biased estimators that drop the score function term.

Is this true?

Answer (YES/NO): YES